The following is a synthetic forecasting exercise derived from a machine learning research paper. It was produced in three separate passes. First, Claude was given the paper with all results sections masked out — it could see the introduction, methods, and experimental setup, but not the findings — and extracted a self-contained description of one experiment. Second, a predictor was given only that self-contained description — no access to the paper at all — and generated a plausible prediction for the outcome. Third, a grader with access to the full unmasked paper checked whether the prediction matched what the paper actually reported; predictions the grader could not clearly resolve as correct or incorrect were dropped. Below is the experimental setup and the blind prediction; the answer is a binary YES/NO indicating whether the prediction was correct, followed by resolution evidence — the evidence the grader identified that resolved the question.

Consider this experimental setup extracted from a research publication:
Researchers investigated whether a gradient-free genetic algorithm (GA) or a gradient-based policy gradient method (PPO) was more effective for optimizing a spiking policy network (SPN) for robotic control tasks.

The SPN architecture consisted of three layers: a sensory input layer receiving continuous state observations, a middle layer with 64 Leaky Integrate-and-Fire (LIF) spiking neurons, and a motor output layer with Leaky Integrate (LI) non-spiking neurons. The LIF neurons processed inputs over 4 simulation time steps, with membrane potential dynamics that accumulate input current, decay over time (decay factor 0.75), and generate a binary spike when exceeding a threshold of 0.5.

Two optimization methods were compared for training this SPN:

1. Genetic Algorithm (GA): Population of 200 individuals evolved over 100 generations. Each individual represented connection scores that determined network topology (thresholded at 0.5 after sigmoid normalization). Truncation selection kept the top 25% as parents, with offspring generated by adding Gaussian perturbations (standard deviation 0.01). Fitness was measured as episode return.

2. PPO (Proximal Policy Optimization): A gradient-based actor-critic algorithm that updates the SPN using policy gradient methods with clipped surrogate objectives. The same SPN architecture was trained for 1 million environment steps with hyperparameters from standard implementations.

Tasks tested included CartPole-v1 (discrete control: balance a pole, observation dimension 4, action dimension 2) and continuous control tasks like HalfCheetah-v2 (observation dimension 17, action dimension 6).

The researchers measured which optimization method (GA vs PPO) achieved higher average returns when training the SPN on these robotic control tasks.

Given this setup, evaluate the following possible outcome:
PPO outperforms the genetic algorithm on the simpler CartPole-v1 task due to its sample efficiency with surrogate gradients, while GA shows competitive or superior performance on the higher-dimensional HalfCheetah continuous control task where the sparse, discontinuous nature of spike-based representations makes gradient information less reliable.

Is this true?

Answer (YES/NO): NO